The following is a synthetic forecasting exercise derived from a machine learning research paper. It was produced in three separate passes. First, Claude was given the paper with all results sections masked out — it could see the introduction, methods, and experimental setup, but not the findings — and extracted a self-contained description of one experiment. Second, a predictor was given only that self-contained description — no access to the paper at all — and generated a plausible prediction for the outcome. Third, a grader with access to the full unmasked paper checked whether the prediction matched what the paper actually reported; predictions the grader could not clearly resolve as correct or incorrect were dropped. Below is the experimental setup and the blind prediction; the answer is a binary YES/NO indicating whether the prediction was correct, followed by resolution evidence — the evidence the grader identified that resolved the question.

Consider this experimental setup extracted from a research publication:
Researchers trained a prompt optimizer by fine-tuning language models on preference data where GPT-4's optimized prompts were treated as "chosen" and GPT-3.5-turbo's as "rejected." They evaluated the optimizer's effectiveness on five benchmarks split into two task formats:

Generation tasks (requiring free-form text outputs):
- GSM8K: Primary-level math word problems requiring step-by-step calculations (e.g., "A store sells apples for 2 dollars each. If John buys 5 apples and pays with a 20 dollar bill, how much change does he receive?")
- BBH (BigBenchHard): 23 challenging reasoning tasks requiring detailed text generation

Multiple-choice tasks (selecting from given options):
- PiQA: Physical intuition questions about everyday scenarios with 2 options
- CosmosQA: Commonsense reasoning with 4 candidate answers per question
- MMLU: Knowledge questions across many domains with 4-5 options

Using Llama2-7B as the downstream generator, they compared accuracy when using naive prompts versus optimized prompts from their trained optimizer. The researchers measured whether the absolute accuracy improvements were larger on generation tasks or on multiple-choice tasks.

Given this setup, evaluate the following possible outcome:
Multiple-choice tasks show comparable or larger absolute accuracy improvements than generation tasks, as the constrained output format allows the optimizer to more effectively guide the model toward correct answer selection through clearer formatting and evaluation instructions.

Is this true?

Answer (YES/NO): YES